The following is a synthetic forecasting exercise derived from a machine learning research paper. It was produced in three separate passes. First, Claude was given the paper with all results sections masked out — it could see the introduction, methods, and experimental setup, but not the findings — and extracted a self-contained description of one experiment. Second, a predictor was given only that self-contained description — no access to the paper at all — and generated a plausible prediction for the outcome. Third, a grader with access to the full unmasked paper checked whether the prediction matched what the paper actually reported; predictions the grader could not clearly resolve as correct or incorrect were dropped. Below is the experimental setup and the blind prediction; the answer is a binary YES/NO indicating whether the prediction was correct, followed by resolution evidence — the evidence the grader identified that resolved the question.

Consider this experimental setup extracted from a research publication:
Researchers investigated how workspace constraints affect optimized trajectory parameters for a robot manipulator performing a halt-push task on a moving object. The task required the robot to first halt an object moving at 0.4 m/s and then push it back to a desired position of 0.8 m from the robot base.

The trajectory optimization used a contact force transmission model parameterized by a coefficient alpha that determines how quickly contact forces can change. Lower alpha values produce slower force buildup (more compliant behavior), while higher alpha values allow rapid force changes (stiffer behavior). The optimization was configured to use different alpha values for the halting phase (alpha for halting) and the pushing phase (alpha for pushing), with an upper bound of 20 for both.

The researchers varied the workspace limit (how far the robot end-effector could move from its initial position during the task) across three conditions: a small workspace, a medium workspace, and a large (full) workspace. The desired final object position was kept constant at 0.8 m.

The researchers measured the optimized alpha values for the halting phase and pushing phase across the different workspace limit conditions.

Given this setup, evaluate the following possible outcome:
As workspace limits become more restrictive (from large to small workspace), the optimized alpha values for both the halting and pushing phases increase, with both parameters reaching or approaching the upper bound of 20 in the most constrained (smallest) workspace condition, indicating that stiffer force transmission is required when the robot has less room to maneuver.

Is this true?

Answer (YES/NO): NO